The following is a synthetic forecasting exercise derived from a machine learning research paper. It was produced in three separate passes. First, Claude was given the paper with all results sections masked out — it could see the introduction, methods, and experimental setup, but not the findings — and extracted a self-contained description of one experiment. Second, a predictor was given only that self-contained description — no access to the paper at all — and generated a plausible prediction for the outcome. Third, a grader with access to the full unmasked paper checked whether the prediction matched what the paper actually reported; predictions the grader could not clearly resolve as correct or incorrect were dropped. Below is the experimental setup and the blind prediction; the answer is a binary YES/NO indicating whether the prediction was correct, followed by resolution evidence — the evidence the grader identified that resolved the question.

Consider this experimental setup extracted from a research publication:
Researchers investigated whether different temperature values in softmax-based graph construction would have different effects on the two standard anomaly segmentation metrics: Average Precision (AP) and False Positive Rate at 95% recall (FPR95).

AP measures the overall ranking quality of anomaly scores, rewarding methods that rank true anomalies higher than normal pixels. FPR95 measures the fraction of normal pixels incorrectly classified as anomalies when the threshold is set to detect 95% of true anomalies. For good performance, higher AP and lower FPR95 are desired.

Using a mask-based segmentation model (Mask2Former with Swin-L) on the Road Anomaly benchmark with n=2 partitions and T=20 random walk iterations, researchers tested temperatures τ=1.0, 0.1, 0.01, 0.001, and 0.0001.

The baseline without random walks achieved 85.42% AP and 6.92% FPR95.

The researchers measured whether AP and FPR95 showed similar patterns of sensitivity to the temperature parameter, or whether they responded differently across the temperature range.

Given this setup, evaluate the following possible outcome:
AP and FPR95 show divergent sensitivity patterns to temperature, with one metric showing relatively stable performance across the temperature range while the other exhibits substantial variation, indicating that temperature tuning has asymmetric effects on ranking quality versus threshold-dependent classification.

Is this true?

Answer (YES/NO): NO